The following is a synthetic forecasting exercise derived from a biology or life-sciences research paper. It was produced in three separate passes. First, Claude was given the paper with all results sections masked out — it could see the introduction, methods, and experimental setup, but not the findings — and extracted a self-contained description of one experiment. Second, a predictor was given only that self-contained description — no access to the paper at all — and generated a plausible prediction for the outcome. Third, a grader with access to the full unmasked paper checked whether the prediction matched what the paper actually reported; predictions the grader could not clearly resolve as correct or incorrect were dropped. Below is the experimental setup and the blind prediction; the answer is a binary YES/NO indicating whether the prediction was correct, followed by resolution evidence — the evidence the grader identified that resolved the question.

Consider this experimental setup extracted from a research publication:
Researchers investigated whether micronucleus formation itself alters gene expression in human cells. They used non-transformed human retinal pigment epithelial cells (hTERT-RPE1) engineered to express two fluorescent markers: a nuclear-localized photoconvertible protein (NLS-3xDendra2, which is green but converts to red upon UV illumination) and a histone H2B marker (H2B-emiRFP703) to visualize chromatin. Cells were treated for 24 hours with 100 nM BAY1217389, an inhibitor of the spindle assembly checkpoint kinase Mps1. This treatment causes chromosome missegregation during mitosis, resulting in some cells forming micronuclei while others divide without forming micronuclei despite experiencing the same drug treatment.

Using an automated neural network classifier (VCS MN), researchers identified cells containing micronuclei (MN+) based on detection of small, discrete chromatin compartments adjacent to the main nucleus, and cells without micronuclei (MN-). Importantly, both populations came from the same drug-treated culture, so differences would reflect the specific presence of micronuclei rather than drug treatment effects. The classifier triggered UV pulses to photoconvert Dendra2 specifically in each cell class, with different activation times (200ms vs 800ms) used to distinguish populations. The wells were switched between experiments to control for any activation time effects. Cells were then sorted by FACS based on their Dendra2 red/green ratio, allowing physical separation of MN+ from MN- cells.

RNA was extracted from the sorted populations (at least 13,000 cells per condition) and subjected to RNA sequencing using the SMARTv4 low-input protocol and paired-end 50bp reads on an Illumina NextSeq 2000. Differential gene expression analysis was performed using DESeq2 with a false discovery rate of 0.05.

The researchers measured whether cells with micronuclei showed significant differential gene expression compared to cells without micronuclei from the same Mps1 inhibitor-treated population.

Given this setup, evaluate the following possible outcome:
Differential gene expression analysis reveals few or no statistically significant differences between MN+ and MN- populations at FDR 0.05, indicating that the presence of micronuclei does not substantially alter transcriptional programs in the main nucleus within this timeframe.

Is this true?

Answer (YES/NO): YES